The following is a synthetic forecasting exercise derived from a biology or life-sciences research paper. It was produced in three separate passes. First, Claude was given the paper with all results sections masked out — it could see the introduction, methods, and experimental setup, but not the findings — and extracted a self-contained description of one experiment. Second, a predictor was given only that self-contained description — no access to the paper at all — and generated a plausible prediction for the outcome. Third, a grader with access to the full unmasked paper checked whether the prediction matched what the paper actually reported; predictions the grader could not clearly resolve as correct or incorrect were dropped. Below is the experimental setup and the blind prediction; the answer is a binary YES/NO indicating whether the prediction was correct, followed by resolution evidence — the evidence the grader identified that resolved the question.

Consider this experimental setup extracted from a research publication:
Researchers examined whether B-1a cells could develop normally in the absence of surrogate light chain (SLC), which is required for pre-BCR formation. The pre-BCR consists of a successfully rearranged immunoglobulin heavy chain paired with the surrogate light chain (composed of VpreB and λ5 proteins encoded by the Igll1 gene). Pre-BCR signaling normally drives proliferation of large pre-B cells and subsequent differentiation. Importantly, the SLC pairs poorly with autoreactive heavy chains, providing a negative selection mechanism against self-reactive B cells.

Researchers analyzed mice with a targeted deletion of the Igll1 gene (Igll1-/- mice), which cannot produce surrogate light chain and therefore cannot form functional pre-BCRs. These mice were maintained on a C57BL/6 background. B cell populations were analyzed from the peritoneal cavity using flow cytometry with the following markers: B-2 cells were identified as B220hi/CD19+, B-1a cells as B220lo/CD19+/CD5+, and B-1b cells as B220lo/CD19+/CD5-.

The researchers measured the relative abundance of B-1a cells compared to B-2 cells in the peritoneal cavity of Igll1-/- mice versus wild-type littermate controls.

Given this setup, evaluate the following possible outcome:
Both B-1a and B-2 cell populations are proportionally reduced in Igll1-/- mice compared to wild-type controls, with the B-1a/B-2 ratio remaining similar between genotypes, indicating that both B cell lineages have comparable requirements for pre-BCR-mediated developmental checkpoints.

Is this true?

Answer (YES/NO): NO